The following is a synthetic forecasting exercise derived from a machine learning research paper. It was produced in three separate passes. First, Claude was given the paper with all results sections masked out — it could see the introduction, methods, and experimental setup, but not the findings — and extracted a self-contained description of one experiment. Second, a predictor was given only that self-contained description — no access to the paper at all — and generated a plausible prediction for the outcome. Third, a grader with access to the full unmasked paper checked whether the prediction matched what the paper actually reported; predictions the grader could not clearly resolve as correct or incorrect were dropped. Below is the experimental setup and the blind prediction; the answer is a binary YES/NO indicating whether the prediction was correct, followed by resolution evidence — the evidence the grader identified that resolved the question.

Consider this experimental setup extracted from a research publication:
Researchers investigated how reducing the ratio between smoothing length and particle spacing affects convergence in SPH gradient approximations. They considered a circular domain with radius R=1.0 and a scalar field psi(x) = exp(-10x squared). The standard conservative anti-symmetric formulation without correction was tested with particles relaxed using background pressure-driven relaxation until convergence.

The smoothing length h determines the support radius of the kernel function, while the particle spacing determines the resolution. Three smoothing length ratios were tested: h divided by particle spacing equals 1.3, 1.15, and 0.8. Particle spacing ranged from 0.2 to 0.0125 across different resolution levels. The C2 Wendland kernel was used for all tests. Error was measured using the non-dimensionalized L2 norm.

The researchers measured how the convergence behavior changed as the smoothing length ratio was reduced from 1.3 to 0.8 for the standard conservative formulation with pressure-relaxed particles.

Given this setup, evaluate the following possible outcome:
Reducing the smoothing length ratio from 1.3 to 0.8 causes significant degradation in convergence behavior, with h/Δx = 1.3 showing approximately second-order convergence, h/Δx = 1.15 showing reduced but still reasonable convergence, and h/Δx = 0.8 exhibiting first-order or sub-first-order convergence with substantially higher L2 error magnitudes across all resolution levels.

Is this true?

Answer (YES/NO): NO